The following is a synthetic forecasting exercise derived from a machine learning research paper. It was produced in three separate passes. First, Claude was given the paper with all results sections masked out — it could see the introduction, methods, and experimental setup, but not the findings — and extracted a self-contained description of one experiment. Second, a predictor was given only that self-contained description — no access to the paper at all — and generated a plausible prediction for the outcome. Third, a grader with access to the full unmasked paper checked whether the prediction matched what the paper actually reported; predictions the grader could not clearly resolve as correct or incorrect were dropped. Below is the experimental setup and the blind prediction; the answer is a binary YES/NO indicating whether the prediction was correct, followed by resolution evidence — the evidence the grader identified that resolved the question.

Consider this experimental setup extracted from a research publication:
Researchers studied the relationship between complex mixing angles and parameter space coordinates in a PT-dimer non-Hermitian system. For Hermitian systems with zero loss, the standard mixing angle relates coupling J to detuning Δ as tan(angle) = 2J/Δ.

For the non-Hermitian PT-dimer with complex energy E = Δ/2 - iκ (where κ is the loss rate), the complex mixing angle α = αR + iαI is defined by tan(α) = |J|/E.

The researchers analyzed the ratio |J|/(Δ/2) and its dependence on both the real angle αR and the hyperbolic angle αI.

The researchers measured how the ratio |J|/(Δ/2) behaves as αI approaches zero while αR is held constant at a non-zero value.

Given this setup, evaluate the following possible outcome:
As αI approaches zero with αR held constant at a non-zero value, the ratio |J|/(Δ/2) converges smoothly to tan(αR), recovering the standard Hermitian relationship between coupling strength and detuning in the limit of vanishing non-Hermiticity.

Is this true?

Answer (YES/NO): NO